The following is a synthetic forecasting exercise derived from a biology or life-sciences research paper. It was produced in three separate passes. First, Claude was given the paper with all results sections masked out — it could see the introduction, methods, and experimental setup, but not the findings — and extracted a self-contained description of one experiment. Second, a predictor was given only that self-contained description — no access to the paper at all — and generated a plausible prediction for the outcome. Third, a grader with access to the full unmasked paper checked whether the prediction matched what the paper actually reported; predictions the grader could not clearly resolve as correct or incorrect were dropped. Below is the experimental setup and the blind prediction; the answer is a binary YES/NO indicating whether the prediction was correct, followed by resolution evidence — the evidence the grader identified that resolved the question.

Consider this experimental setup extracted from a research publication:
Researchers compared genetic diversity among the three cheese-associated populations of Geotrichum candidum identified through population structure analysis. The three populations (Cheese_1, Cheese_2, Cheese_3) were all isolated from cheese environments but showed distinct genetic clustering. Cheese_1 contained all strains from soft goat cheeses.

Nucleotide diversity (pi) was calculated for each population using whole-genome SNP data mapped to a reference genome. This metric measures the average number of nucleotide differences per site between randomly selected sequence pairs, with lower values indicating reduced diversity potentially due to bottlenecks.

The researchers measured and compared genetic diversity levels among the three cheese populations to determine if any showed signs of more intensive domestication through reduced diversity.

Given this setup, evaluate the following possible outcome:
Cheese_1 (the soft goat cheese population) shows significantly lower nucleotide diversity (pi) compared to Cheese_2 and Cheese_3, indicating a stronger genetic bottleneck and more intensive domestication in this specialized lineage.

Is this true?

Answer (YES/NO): NO